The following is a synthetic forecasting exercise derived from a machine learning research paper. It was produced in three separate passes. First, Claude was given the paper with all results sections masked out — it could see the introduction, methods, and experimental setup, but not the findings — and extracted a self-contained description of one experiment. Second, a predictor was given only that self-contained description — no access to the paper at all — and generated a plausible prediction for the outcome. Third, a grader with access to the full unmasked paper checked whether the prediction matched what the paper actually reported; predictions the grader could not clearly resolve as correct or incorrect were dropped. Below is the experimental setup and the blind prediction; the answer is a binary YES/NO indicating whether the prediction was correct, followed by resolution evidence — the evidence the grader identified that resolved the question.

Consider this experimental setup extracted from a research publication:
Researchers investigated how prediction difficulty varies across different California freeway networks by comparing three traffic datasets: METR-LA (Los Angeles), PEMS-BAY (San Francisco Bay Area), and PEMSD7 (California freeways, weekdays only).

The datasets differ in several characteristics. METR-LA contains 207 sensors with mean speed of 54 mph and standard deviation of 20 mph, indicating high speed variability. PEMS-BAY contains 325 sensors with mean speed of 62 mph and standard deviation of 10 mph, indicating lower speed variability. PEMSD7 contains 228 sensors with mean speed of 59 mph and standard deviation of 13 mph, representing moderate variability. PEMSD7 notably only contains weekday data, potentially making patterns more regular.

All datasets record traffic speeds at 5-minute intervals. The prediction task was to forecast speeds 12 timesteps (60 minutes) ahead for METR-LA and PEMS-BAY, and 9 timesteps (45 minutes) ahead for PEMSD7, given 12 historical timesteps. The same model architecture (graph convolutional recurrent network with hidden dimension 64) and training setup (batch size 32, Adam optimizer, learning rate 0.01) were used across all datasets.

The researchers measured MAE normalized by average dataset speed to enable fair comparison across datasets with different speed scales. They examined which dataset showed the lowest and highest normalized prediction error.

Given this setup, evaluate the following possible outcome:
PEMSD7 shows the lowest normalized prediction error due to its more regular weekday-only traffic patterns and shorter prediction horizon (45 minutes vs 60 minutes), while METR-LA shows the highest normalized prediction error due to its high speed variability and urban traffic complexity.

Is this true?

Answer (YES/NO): NO